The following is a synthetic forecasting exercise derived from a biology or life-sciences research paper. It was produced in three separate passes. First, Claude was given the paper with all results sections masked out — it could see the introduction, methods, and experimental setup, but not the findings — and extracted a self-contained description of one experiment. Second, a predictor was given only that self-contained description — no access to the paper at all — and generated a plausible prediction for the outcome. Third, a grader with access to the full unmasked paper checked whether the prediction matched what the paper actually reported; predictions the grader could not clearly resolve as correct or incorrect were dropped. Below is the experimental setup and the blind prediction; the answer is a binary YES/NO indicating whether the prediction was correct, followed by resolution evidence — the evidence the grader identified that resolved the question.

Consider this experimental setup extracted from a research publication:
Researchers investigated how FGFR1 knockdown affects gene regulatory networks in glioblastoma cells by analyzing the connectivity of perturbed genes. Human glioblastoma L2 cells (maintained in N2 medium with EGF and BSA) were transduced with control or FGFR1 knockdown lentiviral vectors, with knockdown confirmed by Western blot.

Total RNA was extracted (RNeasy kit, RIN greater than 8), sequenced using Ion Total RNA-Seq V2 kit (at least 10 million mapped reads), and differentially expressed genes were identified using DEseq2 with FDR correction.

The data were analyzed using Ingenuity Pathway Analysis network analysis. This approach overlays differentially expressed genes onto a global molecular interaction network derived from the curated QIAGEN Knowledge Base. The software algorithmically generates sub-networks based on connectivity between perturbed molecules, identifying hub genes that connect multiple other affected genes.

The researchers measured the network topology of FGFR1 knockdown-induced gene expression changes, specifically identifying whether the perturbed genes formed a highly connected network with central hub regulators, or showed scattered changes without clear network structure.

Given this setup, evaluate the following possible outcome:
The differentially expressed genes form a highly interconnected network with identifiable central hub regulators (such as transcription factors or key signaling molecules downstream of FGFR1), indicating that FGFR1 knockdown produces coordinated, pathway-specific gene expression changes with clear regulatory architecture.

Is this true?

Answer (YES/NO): YES